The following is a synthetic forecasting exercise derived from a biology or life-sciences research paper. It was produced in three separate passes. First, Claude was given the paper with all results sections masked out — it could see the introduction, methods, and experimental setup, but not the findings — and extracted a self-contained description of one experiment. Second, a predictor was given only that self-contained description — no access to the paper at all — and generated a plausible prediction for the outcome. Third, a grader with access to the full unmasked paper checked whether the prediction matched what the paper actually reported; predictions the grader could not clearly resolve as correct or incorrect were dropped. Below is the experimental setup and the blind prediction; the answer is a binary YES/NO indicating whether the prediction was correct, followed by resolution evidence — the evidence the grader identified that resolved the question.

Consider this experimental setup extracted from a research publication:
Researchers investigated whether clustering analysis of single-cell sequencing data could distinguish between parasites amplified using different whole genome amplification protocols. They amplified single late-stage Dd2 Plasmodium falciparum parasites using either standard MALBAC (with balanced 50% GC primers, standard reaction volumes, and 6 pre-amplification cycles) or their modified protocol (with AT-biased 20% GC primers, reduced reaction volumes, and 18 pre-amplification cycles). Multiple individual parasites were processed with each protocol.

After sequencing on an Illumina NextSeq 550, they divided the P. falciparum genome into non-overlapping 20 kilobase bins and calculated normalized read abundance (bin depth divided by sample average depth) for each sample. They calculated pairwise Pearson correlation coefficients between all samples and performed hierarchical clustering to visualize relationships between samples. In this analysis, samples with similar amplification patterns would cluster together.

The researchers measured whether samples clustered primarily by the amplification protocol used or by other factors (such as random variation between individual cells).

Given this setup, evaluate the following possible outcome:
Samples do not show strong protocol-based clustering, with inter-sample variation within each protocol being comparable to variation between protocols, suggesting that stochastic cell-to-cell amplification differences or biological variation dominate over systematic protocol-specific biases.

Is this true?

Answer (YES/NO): NO